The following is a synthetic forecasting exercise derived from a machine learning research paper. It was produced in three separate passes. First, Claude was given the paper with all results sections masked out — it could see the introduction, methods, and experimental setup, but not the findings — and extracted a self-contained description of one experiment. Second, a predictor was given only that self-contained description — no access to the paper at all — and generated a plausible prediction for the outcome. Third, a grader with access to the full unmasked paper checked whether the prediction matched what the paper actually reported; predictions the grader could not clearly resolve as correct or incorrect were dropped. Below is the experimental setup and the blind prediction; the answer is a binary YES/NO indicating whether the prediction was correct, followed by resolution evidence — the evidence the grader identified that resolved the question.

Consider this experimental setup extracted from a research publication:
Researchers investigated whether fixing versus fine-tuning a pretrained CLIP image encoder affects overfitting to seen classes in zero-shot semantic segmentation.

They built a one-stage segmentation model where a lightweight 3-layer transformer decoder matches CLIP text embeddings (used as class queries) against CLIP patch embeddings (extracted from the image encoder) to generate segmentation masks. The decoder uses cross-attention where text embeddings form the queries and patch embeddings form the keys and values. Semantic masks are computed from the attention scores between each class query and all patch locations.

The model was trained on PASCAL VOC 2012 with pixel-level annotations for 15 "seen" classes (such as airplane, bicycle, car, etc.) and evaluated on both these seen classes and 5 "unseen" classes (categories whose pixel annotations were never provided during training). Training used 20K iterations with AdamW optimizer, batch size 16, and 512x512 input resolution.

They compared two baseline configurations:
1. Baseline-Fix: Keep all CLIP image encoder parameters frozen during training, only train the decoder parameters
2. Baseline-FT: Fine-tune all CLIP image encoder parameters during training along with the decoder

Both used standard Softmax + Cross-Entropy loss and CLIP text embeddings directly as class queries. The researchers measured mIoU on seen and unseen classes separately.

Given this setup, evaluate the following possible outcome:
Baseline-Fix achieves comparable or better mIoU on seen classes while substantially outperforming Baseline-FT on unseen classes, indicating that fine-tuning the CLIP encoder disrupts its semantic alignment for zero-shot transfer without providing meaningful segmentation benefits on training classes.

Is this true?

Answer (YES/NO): NO